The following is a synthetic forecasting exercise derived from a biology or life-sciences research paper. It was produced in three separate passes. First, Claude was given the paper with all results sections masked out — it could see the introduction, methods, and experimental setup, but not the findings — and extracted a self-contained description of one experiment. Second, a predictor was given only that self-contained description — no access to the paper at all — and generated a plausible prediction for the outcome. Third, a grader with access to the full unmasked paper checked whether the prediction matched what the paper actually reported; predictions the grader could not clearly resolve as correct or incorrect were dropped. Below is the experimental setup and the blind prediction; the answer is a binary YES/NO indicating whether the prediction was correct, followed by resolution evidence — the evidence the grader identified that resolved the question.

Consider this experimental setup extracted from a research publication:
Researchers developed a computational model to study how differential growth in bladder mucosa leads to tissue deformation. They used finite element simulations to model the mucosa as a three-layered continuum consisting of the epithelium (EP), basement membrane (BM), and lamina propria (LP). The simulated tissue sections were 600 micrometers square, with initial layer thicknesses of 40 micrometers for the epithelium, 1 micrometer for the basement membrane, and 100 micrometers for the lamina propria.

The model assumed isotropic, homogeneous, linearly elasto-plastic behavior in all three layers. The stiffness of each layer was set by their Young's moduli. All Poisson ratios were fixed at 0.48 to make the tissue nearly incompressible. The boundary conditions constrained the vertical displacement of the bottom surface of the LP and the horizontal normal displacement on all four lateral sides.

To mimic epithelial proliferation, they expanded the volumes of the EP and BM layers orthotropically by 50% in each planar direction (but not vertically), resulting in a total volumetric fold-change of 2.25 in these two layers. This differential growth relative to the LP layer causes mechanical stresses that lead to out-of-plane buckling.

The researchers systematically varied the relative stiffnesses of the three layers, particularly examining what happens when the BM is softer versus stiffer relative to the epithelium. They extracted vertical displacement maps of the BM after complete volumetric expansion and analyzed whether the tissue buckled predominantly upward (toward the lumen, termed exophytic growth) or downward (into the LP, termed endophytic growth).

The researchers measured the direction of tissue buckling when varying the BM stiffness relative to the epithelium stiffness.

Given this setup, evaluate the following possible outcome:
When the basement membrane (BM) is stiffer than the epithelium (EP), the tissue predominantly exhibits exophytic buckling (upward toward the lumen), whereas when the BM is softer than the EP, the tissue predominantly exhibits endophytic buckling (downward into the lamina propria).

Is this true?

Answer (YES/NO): NO